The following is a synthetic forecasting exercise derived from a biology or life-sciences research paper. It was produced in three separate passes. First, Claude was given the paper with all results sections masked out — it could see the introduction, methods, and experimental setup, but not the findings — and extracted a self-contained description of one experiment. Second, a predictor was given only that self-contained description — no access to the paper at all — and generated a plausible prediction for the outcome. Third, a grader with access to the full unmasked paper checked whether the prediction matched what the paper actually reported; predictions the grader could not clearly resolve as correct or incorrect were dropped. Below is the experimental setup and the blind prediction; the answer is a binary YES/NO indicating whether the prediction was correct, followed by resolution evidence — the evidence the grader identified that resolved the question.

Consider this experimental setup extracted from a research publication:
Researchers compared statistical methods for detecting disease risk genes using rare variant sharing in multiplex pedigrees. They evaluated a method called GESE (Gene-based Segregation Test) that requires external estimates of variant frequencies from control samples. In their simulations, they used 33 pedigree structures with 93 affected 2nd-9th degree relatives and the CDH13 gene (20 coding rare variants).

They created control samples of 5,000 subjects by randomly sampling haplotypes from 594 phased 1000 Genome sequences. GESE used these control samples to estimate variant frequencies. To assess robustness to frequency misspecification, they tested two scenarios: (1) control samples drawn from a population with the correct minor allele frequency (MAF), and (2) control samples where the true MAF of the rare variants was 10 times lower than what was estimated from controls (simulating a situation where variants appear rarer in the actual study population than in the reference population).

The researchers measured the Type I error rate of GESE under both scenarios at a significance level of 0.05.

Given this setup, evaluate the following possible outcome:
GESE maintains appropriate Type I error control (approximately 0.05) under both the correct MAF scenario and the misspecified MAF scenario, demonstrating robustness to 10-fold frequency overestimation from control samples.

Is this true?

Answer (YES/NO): NO